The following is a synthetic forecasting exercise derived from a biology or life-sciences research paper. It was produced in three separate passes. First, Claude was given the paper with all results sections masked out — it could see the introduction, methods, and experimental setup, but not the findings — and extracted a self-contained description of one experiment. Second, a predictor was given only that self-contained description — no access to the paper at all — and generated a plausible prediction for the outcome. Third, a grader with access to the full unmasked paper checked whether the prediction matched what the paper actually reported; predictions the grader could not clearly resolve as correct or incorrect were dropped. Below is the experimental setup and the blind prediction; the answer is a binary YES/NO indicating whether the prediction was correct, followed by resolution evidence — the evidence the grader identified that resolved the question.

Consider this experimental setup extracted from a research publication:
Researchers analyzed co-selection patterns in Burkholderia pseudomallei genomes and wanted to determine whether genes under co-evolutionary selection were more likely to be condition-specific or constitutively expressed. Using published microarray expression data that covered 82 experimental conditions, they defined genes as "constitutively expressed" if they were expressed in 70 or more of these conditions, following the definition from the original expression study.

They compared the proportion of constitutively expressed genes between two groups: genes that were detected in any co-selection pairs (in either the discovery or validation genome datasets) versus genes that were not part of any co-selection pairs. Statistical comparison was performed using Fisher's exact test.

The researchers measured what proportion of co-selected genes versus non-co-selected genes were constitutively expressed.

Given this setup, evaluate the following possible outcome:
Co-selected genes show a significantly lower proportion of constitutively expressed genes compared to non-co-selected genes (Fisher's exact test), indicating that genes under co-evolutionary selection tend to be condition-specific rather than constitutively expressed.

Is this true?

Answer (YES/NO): YES